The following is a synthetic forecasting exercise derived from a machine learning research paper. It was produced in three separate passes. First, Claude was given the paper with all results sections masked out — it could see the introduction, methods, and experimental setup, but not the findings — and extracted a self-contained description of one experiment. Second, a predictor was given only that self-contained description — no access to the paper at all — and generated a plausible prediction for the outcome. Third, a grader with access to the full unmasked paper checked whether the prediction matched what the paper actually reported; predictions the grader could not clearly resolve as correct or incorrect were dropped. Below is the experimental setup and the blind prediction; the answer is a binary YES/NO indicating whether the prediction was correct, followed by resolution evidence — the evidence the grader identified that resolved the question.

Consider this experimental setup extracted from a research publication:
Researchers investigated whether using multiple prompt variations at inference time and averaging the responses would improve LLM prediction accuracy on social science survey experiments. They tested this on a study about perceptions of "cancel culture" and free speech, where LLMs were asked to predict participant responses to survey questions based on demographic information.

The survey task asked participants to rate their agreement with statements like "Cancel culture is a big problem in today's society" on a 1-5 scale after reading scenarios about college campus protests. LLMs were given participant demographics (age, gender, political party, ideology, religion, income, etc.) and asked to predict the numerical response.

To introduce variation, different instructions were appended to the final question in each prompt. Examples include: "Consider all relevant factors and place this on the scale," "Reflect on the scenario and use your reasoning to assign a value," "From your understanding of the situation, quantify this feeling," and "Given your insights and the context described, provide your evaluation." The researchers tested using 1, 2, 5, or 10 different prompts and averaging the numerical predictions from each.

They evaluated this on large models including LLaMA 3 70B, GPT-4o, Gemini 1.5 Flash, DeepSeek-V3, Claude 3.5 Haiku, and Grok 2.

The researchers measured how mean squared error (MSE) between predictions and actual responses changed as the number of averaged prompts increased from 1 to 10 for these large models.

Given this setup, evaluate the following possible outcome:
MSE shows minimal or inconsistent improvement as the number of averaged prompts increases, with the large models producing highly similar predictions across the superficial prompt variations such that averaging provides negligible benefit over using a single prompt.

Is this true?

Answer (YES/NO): NO